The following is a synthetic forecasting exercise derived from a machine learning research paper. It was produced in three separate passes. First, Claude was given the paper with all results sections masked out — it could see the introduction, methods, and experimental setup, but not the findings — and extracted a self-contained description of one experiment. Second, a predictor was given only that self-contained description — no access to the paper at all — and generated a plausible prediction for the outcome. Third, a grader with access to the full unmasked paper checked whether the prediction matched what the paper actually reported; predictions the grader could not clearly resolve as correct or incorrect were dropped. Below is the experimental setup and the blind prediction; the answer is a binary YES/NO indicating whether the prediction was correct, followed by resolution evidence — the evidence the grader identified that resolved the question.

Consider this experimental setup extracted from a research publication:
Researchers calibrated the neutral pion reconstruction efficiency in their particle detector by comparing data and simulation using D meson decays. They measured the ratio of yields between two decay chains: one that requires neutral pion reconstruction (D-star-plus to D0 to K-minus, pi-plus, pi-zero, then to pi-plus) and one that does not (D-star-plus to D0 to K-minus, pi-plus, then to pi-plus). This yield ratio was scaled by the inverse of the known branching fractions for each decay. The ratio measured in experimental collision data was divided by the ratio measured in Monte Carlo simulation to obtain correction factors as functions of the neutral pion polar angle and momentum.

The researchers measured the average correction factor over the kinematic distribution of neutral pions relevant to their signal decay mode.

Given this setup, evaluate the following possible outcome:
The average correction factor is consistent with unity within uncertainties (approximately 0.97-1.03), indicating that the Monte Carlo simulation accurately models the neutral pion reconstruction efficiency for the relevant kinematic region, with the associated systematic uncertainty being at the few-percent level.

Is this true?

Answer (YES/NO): NO